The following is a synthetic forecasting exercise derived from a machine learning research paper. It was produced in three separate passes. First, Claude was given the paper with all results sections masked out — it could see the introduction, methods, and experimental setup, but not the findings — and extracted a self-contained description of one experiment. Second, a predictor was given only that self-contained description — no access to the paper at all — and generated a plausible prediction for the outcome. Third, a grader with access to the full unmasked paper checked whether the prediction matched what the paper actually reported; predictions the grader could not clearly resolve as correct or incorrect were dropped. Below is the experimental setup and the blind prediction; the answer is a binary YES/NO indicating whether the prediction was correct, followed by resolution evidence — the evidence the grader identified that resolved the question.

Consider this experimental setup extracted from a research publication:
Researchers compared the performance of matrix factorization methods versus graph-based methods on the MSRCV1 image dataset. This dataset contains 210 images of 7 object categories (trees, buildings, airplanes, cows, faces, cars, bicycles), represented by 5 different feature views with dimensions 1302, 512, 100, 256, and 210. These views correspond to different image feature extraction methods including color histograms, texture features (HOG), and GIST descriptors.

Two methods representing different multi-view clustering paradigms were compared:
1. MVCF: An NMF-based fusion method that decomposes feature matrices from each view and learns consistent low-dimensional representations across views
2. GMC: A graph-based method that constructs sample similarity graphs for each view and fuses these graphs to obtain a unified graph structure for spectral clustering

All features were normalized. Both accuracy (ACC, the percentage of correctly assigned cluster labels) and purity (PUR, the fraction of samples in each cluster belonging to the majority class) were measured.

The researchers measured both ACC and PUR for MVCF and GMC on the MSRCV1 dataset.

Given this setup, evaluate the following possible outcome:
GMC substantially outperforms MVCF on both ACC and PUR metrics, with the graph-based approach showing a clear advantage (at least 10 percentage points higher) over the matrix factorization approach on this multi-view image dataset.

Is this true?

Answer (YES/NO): NO